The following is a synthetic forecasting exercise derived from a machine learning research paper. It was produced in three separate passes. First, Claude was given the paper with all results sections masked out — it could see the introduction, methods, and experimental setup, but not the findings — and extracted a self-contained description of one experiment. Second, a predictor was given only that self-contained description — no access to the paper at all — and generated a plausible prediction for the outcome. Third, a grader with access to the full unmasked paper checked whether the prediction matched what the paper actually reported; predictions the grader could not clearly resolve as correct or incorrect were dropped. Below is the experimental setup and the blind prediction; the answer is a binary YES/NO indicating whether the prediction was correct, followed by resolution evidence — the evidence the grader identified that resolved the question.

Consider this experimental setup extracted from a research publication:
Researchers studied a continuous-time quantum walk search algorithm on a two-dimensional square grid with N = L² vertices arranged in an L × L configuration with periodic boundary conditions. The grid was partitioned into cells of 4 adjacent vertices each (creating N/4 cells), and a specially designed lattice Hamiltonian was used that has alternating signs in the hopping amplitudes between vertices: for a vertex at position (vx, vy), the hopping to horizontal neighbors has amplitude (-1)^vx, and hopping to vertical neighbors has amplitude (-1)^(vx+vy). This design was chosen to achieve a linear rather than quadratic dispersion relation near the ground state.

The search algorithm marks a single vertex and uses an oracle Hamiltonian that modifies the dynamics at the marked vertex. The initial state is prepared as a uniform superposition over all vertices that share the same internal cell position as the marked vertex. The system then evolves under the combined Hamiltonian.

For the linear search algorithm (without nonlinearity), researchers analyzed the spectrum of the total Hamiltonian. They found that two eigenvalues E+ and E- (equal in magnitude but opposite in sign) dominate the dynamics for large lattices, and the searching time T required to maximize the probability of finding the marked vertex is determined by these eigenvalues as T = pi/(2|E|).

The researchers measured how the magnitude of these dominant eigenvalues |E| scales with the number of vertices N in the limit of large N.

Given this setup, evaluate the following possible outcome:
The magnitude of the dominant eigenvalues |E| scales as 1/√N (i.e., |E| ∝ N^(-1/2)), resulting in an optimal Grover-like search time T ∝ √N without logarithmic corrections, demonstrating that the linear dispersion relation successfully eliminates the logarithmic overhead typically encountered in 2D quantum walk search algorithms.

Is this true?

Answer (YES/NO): NO